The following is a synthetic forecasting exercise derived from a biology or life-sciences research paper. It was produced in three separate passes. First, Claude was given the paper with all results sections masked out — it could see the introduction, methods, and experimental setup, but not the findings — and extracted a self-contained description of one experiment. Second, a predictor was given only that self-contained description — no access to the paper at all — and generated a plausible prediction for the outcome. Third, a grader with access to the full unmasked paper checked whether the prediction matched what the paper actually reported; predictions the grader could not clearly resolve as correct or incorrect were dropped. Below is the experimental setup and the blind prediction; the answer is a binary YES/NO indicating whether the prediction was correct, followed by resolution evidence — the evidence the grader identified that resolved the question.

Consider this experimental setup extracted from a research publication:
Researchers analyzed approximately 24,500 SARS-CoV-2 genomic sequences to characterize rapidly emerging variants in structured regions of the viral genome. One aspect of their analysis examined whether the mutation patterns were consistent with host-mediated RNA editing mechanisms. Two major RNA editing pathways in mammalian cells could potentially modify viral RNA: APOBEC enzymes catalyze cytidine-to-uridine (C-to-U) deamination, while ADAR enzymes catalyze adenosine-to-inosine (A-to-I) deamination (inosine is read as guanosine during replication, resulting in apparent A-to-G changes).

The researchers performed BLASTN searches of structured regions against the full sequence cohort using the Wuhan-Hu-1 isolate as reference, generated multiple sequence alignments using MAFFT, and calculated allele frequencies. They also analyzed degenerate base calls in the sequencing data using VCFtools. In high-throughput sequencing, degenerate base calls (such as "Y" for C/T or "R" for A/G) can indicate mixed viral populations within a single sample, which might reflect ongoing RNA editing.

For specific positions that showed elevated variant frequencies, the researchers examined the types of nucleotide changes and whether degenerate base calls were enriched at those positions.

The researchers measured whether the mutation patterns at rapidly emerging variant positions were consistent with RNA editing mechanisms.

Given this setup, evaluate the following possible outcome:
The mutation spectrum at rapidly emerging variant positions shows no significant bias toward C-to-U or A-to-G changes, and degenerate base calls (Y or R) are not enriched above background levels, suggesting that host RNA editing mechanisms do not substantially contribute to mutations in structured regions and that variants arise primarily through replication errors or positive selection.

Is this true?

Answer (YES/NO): NO